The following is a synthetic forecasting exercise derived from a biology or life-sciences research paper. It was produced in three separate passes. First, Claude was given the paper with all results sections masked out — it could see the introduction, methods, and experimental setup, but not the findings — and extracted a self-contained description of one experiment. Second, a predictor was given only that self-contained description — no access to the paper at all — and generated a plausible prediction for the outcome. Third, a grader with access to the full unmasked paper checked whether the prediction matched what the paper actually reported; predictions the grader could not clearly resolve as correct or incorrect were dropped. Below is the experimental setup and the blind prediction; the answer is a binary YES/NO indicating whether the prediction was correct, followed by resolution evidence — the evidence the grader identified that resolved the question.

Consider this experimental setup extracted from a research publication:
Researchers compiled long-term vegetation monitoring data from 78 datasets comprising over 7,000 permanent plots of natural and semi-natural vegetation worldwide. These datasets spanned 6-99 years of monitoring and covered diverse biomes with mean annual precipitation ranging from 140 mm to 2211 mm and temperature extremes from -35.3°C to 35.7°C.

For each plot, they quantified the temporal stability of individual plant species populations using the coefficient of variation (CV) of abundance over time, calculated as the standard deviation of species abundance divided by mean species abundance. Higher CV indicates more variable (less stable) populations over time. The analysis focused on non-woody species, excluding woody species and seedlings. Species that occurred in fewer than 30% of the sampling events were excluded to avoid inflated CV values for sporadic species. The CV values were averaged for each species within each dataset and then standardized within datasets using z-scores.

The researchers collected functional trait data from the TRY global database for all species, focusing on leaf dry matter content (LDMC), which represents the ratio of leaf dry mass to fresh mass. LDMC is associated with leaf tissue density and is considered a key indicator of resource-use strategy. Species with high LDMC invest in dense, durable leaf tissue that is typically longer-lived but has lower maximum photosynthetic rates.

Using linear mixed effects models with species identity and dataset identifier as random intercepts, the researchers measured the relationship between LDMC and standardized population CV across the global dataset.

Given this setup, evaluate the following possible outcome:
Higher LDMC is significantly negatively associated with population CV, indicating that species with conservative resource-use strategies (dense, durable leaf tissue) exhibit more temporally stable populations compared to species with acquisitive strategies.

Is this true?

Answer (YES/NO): YES